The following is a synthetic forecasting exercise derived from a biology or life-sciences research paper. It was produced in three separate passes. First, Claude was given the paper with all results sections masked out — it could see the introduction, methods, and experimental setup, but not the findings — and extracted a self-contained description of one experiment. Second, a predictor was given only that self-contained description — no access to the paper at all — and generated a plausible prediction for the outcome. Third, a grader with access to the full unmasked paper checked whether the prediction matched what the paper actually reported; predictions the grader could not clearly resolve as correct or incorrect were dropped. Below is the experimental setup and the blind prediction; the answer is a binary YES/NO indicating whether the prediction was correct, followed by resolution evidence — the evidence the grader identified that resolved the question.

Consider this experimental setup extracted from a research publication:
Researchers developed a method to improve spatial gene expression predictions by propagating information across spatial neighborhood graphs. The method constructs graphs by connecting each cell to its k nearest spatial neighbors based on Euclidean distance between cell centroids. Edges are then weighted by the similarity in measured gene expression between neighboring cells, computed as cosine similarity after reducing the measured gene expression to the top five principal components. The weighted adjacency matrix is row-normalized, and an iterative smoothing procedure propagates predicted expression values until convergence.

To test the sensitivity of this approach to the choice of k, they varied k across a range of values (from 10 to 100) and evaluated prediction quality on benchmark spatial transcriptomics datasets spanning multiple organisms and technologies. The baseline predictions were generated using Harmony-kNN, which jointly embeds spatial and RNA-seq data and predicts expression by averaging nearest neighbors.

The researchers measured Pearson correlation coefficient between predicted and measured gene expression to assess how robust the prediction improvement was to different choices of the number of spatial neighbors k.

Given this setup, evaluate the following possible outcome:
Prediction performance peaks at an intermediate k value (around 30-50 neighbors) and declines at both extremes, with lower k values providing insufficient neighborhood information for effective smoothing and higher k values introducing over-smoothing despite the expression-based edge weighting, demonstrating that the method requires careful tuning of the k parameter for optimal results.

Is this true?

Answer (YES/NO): NO